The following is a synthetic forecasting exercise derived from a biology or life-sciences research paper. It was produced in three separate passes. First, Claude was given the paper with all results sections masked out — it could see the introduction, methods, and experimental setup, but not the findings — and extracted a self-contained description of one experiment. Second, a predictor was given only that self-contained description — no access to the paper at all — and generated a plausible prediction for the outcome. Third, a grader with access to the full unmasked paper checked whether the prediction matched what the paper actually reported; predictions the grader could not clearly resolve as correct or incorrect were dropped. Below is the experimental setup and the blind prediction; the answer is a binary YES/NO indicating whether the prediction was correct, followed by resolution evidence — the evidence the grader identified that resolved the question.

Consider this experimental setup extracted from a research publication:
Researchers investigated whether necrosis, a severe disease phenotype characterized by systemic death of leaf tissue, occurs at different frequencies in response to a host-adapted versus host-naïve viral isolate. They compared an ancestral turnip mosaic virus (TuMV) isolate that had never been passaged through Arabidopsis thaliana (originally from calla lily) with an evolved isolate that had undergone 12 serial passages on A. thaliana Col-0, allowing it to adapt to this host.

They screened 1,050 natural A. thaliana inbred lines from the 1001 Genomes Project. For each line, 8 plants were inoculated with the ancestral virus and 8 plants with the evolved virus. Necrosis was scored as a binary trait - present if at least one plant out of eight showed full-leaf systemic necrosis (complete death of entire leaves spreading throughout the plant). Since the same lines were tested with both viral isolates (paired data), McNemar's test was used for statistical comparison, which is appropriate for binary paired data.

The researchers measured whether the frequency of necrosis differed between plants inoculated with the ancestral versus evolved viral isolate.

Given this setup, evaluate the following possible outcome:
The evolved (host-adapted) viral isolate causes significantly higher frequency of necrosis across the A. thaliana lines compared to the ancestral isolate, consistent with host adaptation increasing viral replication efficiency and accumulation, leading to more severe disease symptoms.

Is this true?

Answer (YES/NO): YES